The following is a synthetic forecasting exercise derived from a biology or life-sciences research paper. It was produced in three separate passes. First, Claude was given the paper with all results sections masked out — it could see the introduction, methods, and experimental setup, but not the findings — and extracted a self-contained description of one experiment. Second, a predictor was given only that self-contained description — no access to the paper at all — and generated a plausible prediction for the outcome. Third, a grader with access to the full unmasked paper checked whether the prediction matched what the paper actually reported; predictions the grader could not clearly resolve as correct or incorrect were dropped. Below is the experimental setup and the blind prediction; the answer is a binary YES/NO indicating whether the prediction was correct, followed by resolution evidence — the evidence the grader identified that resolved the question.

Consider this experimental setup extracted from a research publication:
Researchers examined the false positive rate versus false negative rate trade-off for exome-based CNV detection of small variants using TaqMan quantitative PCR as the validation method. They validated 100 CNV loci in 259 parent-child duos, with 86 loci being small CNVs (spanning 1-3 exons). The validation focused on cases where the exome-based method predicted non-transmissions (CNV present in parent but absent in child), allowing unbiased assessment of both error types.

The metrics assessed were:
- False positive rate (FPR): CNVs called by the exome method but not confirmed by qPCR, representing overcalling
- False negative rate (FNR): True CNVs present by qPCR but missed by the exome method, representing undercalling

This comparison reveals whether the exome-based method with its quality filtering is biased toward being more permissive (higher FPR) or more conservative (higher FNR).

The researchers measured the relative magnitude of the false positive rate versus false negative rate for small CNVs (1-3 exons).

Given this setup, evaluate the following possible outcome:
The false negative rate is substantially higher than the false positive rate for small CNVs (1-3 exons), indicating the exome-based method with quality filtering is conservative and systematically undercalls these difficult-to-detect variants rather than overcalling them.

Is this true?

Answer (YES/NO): YES